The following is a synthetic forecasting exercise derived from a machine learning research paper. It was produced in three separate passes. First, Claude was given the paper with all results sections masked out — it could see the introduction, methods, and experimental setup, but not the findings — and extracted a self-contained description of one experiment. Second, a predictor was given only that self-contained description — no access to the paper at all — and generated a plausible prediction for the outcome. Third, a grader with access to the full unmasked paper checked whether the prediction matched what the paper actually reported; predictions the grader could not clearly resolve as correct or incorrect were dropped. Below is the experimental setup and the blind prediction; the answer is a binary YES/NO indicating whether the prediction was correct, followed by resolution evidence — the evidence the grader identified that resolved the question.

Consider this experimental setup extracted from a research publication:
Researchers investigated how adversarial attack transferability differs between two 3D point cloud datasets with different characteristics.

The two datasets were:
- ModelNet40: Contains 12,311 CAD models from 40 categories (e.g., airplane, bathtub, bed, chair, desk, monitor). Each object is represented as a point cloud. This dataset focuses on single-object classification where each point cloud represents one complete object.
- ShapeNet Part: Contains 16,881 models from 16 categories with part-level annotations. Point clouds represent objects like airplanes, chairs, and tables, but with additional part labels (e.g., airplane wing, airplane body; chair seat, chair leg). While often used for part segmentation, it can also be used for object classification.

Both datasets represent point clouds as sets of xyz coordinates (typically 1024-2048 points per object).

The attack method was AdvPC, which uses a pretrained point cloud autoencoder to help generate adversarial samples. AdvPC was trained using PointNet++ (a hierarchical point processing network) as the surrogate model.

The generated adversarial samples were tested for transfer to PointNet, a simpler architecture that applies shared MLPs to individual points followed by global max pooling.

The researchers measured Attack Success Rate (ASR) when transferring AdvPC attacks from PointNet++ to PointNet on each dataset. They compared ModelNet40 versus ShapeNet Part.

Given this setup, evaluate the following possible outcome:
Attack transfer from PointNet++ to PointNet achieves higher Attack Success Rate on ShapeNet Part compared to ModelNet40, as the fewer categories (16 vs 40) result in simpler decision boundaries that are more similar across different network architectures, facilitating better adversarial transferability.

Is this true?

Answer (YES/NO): NO